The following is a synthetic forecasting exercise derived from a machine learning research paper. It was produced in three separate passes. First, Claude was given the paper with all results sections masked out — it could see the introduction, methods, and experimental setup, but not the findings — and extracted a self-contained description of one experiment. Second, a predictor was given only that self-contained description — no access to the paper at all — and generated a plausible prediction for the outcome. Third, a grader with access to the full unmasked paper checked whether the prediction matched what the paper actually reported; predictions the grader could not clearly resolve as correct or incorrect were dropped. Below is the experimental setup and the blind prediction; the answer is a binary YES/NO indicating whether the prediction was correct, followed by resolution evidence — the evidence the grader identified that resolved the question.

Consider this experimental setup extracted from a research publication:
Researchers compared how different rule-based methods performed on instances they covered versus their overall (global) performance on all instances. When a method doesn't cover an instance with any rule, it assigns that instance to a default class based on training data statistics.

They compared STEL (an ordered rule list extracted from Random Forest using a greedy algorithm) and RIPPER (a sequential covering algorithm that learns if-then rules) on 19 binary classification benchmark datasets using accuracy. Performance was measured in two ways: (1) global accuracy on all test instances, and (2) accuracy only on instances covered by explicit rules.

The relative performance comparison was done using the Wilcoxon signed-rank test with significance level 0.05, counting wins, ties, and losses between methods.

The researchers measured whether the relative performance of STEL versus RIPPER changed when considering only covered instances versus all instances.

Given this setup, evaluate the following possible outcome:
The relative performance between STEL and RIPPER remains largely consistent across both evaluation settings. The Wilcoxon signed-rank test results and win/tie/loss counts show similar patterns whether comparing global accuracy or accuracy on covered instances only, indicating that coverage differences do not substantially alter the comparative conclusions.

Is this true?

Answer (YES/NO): NO